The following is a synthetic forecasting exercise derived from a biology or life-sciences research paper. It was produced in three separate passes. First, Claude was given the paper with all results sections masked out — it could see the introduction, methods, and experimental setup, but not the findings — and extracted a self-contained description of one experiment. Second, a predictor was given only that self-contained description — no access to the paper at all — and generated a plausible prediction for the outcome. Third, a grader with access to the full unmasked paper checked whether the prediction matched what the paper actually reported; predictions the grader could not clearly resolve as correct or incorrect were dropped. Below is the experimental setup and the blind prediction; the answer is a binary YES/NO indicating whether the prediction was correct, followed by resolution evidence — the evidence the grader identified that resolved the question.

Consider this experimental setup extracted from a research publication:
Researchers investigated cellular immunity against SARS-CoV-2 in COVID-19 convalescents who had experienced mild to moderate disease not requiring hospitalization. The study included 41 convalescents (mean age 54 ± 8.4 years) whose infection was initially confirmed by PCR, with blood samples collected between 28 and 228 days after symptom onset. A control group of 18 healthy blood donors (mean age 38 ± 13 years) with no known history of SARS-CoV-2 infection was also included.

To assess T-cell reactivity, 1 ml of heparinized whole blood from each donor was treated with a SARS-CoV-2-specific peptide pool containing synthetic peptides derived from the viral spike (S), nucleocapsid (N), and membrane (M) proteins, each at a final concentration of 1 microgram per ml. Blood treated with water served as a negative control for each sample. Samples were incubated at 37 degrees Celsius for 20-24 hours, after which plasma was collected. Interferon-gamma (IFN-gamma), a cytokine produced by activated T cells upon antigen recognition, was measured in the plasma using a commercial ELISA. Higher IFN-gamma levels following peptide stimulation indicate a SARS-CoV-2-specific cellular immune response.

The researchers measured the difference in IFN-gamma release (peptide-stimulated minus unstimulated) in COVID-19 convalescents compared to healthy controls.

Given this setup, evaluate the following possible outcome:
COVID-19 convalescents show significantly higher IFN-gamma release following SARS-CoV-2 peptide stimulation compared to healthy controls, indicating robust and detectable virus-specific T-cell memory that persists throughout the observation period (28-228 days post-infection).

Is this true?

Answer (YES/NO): YES